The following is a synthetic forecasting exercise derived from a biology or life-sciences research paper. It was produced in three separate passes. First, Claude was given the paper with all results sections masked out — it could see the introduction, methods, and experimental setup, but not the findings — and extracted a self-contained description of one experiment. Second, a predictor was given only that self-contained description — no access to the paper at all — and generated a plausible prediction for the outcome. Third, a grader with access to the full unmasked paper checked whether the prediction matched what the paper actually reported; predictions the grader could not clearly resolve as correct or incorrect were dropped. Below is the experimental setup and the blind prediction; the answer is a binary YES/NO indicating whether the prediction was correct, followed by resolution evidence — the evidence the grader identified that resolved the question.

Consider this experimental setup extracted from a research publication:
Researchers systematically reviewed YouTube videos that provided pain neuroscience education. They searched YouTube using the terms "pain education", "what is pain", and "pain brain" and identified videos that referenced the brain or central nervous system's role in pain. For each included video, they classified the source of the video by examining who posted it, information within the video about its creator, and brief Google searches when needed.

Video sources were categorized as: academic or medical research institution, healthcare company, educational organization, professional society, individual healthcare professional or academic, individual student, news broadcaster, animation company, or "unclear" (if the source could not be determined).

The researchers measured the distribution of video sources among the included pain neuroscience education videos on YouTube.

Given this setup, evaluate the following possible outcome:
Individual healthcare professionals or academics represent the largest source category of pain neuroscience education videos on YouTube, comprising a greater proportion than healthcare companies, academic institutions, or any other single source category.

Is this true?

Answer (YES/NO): NO